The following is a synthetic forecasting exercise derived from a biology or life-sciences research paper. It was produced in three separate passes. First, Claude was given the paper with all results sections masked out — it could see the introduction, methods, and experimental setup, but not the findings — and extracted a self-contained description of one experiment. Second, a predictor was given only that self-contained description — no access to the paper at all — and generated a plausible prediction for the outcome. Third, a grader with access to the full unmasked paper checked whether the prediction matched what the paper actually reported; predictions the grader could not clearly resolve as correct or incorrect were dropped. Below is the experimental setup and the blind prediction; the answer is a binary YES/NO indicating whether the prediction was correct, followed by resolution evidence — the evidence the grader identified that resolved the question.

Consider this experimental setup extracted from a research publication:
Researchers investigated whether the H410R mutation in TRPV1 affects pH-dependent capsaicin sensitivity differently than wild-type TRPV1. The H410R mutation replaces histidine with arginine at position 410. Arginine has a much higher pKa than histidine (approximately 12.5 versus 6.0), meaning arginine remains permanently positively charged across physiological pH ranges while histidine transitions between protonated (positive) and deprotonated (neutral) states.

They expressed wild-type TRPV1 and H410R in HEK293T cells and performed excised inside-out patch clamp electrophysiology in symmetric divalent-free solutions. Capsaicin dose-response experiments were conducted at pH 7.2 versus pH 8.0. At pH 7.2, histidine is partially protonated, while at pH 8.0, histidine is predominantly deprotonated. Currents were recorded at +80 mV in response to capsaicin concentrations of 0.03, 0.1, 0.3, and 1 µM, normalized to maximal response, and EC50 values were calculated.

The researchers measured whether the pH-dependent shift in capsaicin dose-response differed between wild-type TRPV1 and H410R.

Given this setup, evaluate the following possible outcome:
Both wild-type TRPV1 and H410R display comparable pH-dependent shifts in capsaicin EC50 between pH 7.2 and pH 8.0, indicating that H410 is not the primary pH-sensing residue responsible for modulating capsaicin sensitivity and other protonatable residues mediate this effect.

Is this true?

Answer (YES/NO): NO